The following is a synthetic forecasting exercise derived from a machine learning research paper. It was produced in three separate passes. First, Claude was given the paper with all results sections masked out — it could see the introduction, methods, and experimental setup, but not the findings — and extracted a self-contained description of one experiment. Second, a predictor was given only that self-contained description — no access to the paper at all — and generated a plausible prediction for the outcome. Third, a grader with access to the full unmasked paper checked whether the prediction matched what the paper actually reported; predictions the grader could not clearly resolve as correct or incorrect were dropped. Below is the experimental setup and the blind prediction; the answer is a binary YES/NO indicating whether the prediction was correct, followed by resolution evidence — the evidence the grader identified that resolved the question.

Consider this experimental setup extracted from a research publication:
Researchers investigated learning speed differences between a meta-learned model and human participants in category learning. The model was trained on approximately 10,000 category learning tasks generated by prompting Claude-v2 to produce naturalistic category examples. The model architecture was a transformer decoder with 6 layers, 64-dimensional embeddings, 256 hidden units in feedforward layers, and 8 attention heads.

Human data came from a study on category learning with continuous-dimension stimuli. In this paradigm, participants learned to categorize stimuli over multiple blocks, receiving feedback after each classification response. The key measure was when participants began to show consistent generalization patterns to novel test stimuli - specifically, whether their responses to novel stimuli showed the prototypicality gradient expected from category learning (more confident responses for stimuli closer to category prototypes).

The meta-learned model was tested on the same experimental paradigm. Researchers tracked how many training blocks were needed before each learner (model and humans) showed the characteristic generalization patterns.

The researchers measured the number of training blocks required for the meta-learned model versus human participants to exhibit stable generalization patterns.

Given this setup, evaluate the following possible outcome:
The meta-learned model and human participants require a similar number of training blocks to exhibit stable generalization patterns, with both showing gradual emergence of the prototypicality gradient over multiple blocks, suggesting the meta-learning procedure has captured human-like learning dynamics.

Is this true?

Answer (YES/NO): NO